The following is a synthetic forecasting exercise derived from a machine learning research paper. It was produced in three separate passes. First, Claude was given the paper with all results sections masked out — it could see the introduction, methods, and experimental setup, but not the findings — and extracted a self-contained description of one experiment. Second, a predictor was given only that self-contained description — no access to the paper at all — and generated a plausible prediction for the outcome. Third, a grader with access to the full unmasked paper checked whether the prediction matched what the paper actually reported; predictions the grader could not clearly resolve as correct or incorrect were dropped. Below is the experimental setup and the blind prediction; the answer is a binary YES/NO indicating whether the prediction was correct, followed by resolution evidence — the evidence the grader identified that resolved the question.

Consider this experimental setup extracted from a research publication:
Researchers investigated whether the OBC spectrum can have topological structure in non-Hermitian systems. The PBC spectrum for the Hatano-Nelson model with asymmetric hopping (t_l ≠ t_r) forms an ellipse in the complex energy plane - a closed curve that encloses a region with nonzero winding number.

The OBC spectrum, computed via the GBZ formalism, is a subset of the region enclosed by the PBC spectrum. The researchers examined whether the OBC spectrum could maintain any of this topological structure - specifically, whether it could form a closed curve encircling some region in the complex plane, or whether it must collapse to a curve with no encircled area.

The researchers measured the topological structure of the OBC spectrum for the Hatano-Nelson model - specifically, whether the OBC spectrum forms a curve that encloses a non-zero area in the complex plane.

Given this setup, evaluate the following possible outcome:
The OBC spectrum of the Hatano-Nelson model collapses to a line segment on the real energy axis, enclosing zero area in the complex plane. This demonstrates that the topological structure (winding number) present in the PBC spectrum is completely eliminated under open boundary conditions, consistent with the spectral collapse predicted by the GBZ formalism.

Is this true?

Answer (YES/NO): YES